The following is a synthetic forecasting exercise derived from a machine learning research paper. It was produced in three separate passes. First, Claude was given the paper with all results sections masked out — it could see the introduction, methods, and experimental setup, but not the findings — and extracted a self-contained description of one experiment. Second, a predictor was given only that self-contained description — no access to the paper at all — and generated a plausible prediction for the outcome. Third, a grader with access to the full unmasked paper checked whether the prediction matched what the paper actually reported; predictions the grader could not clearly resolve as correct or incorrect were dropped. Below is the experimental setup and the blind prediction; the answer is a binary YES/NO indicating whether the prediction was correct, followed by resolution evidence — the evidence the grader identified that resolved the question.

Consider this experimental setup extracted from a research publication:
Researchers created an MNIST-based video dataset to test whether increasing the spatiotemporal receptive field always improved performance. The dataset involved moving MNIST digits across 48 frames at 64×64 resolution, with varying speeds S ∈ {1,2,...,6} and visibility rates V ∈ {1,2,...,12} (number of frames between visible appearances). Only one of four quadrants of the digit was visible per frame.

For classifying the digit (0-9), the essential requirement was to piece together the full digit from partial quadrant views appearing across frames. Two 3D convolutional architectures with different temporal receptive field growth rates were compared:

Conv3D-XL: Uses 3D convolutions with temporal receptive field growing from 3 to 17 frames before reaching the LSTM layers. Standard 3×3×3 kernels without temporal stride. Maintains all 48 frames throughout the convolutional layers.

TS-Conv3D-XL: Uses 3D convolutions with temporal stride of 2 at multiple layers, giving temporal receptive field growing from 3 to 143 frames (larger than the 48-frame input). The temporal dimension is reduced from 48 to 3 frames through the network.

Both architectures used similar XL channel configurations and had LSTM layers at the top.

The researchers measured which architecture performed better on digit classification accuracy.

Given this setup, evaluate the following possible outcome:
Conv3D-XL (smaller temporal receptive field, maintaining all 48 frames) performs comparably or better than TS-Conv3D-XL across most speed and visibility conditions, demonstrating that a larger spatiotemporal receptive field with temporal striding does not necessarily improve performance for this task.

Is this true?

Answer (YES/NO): YES